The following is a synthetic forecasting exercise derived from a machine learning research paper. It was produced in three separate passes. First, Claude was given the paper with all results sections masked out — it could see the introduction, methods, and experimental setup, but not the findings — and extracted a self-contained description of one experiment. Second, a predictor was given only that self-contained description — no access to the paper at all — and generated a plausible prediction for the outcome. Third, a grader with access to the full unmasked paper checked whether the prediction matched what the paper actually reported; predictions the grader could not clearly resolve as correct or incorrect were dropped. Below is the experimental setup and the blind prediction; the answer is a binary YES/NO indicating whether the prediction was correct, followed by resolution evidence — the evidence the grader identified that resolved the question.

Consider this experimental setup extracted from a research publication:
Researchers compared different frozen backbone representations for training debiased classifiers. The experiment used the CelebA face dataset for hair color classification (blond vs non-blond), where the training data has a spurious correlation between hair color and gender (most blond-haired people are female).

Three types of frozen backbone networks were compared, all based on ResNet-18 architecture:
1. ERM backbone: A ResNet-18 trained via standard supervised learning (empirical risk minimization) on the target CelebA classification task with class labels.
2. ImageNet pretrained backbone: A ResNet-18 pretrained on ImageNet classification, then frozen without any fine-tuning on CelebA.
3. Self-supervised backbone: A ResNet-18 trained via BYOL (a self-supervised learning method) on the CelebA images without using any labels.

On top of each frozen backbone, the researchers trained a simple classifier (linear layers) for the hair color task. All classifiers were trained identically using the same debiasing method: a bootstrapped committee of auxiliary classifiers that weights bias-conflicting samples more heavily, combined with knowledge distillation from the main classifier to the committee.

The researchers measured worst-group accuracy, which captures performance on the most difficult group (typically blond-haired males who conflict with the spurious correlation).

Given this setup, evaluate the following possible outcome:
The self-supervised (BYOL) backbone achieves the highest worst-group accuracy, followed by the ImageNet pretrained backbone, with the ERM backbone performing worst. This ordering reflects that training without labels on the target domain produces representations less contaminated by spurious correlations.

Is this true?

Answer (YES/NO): YES